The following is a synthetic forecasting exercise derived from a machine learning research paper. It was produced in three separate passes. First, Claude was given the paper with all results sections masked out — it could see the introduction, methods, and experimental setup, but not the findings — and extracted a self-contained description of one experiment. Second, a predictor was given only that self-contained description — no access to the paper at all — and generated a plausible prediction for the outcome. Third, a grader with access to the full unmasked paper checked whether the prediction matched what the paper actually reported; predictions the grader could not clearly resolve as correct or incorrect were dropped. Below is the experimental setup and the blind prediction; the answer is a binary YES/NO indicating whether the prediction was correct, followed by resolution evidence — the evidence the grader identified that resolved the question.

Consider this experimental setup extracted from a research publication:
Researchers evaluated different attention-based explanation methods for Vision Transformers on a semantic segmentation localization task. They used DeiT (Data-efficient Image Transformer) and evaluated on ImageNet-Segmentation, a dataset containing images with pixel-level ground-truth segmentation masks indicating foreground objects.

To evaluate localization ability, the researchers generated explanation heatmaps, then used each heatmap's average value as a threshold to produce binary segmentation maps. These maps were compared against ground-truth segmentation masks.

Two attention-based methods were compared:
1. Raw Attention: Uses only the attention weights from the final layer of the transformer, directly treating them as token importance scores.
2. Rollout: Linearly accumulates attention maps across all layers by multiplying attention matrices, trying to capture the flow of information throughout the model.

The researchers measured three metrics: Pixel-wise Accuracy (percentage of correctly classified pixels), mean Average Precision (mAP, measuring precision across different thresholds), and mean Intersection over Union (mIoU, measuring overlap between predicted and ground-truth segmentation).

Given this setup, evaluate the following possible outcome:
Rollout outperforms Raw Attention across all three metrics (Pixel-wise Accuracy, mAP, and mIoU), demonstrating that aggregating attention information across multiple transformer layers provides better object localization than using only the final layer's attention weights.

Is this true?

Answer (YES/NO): NO